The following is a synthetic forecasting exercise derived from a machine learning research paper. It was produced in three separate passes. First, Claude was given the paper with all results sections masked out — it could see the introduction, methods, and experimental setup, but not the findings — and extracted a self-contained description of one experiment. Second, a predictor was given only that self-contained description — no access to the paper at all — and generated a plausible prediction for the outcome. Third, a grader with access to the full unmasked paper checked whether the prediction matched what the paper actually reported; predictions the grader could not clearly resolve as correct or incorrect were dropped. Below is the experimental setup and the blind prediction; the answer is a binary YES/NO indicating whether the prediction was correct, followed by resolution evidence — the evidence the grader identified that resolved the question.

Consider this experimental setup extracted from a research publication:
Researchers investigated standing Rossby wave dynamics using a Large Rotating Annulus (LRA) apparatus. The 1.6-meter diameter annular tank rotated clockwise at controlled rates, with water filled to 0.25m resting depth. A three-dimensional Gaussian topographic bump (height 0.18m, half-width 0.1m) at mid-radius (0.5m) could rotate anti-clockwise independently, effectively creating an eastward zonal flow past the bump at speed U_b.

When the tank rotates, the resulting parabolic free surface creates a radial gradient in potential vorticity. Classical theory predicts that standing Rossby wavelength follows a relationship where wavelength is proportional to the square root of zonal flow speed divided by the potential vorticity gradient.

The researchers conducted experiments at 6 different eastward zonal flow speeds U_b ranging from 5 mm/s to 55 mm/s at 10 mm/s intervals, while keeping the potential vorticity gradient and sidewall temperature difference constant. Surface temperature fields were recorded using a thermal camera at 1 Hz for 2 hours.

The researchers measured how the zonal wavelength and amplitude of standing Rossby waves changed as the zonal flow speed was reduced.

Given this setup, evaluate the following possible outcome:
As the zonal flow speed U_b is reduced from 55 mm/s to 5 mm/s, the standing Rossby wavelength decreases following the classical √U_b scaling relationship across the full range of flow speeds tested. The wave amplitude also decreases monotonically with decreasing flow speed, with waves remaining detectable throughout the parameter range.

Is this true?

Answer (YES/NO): YES